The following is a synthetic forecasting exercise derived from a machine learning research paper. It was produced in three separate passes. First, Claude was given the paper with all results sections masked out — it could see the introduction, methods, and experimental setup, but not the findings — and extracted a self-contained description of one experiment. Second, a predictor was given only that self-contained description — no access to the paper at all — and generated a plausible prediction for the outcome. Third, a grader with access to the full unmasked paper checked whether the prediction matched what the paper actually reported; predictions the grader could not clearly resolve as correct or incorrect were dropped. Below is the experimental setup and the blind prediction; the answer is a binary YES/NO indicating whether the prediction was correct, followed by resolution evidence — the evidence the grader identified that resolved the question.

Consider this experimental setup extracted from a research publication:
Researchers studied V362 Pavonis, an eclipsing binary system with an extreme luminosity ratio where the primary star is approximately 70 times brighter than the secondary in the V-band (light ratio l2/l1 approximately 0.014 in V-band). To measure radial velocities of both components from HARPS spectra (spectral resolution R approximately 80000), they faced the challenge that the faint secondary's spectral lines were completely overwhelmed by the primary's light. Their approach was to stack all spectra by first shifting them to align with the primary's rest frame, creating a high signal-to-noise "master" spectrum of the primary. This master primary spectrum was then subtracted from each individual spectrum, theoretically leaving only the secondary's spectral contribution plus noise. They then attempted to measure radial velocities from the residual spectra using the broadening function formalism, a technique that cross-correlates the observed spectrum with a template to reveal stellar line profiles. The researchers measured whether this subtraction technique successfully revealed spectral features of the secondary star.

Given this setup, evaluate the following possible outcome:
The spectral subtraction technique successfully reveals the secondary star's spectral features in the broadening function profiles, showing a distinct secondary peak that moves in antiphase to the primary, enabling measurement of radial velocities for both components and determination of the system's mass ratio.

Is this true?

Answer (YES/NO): YES